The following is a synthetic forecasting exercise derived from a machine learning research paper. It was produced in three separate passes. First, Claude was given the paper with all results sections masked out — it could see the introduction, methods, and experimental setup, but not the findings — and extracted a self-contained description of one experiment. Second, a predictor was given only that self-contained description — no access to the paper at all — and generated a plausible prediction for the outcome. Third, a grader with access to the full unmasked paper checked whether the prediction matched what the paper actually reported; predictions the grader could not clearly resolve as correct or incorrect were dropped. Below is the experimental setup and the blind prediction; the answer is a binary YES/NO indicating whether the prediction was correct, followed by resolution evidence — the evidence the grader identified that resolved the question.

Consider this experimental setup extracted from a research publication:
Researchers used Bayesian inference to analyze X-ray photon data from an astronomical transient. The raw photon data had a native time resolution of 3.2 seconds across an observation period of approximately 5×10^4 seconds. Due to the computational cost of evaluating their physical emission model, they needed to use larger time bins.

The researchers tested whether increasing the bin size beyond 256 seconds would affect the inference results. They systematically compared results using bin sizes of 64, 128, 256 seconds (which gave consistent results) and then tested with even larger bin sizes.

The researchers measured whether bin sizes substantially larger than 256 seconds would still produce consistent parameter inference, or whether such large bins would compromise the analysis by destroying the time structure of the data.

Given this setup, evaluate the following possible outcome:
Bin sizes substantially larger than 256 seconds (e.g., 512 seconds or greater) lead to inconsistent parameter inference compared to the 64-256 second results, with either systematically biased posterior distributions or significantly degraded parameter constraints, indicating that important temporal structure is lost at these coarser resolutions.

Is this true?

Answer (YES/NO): YES